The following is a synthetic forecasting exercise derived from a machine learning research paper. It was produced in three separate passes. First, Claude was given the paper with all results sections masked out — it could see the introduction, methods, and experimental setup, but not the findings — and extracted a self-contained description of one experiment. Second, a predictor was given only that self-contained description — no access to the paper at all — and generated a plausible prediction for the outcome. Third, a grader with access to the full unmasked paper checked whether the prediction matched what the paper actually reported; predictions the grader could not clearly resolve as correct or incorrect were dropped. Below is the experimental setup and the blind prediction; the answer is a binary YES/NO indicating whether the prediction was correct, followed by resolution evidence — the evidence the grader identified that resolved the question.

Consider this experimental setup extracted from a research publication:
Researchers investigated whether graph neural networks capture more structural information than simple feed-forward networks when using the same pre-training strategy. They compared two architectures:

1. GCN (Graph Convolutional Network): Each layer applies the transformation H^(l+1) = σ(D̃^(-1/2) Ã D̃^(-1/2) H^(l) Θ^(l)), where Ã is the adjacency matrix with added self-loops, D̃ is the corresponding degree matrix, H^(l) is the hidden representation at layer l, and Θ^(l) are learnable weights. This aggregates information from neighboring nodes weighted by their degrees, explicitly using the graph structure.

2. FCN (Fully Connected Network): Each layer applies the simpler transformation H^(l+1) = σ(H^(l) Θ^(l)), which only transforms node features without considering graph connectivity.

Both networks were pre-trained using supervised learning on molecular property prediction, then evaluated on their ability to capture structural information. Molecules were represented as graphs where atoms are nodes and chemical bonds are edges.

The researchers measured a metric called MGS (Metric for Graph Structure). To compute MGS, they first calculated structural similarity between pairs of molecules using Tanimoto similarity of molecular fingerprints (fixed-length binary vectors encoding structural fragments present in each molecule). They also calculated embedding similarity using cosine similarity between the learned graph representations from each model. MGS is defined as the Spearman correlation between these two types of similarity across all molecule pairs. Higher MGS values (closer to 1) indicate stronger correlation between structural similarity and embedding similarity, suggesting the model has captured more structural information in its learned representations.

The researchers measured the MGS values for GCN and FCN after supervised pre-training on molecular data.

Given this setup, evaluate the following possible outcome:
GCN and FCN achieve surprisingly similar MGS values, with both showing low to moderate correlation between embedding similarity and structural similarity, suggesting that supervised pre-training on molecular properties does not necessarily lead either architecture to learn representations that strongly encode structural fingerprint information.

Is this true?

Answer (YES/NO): NO